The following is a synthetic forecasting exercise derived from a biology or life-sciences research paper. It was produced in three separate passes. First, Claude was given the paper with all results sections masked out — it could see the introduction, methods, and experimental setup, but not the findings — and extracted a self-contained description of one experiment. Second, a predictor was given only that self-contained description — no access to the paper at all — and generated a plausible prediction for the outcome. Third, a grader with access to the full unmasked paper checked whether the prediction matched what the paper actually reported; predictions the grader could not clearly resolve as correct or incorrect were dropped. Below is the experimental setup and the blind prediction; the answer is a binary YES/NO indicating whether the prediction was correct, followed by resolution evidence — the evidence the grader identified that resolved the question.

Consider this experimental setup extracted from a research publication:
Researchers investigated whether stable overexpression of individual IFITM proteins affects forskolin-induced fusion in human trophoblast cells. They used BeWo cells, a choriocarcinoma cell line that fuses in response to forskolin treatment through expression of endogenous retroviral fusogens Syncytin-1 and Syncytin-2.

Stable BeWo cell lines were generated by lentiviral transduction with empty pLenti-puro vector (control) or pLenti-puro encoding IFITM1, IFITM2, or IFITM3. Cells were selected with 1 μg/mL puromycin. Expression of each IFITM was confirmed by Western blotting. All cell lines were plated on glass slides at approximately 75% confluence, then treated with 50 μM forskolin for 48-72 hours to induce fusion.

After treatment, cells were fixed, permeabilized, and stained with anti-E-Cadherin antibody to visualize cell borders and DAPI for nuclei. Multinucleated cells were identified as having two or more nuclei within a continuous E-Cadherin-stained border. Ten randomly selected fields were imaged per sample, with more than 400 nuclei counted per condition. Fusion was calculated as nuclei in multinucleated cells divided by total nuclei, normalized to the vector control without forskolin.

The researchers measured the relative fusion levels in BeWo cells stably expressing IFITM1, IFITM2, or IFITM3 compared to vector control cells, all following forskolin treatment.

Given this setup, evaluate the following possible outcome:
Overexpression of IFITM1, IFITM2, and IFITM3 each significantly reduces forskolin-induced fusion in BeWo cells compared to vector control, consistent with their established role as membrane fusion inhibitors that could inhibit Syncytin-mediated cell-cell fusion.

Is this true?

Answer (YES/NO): YES